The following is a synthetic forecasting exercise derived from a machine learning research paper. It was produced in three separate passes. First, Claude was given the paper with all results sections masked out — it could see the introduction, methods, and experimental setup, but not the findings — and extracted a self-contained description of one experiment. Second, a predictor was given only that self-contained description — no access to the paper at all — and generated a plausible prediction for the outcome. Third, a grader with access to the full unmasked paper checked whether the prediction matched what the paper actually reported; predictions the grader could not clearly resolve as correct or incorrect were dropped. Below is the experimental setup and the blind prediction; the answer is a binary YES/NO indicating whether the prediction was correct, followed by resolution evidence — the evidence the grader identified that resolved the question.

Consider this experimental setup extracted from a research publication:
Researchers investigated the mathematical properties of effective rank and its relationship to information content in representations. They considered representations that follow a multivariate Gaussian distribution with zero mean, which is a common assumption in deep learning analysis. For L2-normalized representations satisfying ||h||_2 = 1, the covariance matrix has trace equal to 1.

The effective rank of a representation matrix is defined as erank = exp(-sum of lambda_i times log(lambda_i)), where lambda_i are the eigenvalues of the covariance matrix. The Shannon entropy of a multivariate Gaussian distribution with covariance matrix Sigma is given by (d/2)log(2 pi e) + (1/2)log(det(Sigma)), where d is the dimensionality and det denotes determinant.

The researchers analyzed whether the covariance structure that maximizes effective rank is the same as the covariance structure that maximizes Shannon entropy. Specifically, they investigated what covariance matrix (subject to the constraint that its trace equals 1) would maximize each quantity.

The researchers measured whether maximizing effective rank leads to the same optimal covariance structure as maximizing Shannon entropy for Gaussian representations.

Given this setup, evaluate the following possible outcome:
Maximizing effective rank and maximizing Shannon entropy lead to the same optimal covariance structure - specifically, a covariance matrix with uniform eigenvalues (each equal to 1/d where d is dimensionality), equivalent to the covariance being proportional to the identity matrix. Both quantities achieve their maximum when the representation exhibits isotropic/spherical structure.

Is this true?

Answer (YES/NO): YES